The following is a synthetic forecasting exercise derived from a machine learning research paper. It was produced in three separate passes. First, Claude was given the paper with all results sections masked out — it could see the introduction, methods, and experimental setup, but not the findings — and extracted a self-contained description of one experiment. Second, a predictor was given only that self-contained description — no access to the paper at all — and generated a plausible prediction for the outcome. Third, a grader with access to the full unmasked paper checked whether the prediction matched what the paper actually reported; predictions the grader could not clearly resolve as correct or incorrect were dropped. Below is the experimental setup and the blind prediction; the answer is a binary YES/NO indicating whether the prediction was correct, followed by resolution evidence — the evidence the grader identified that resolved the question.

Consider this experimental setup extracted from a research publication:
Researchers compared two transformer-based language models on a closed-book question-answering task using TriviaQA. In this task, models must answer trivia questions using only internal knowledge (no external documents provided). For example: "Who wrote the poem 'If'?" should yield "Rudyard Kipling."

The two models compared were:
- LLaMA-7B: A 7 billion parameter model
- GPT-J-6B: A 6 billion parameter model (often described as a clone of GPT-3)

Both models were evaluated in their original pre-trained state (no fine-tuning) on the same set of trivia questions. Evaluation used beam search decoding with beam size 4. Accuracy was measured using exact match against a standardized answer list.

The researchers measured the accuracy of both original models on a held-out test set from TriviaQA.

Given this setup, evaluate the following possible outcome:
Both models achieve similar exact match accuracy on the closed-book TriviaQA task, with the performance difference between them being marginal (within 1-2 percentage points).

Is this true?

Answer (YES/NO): NO